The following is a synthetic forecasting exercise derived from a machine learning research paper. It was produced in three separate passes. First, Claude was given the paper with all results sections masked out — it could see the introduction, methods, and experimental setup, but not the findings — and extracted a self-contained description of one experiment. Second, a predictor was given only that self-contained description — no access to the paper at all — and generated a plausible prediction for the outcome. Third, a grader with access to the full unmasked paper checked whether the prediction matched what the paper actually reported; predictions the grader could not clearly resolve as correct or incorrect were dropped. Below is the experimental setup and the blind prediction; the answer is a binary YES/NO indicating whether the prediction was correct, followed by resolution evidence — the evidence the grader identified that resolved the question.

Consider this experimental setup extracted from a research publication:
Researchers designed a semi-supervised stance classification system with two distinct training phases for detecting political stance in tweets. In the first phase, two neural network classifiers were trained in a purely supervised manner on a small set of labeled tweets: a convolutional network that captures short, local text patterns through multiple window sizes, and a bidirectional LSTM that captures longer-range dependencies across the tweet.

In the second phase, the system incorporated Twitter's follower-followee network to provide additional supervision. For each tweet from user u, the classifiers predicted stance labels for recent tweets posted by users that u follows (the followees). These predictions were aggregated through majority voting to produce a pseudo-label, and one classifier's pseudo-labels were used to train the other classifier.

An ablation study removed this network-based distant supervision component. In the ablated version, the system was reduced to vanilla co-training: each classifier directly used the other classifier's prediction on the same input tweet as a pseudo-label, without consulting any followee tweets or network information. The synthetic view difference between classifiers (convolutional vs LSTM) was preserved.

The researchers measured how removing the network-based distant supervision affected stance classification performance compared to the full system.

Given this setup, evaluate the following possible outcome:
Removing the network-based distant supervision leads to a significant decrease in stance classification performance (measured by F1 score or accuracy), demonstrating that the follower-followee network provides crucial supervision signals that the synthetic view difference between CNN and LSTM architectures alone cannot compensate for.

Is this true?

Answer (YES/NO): YES